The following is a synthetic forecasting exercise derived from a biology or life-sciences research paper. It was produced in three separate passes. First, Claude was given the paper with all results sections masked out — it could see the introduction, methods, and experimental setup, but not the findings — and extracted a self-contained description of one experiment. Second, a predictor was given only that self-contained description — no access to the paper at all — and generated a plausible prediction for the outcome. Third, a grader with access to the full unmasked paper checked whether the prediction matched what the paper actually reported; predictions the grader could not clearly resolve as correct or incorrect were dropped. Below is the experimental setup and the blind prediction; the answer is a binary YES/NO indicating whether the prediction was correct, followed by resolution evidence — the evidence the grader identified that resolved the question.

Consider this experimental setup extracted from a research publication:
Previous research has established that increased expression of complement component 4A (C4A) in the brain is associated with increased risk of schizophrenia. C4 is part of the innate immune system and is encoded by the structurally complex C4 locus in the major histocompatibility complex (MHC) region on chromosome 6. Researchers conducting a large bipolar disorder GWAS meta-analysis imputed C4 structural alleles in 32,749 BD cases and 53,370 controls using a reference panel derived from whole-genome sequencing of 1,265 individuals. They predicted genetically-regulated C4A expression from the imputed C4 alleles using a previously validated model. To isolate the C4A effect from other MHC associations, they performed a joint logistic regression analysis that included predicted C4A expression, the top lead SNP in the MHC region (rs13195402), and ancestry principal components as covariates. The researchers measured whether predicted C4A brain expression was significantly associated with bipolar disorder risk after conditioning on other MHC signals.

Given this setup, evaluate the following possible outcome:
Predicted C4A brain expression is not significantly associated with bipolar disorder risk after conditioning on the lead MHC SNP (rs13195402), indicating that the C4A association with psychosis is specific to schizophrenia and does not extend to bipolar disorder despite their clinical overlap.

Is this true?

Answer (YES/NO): YES